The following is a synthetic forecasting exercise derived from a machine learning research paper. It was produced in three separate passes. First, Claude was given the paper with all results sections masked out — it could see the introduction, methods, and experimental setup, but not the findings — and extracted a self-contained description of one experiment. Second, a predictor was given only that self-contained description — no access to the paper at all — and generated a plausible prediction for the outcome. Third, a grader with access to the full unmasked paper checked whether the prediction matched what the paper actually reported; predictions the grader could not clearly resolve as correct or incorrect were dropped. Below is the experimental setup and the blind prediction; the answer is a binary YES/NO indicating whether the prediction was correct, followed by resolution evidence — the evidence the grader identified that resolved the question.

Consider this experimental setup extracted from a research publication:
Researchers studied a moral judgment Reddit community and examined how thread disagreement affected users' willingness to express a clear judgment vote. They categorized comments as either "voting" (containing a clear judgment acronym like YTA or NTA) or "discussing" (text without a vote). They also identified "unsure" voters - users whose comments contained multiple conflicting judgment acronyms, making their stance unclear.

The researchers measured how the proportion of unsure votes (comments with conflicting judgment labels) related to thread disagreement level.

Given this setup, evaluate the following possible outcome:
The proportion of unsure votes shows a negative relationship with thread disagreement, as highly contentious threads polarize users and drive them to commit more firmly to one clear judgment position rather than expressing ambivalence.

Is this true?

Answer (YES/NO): NO